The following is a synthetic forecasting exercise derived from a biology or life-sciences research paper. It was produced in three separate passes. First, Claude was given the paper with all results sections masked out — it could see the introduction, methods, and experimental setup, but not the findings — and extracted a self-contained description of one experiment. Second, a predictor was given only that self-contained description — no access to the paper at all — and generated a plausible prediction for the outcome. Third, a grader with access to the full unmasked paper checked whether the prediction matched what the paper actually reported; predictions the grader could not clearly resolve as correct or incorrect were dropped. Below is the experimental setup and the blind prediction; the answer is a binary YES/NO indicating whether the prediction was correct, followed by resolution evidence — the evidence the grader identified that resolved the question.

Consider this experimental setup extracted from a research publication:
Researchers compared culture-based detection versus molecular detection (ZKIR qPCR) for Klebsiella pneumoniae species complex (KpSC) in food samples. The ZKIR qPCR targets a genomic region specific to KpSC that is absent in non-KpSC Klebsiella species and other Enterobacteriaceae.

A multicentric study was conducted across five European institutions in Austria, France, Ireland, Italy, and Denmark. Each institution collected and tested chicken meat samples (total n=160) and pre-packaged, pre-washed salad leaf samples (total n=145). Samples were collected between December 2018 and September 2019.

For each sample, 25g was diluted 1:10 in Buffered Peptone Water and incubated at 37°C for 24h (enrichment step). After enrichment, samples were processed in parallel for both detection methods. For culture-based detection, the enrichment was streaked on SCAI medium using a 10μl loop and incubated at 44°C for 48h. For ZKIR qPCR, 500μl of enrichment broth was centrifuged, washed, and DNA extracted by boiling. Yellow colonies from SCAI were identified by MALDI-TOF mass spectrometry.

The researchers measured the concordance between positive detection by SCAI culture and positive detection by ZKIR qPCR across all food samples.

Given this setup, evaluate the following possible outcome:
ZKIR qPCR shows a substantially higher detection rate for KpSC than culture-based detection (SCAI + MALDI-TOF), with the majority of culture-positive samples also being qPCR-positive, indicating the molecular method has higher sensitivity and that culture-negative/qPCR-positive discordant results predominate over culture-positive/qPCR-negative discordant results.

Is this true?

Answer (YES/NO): YES